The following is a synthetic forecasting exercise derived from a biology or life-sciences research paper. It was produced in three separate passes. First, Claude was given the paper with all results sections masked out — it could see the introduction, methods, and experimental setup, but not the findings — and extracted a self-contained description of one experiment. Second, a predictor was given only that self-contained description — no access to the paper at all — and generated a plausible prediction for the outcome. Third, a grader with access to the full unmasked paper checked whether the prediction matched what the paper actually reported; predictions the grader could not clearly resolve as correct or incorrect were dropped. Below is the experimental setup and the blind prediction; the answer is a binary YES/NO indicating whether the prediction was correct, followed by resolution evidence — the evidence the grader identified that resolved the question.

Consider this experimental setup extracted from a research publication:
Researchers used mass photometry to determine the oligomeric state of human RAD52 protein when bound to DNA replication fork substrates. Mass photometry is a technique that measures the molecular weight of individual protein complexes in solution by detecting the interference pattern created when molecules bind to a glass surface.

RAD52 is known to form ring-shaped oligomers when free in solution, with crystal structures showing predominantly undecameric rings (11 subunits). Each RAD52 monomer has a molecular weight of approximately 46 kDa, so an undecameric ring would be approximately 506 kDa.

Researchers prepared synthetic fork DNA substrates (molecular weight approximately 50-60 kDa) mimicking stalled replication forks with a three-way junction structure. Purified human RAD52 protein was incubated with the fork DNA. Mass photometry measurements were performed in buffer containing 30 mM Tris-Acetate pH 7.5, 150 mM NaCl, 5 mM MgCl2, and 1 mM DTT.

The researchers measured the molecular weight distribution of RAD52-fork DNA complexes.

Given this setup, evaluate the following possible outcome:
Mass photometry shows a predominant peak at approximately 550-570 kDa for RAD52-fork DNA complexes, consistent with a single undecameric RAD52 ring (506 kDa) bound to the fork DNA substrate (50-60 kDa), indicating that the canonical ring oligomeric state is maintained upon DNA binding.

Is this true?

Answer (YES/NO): NO